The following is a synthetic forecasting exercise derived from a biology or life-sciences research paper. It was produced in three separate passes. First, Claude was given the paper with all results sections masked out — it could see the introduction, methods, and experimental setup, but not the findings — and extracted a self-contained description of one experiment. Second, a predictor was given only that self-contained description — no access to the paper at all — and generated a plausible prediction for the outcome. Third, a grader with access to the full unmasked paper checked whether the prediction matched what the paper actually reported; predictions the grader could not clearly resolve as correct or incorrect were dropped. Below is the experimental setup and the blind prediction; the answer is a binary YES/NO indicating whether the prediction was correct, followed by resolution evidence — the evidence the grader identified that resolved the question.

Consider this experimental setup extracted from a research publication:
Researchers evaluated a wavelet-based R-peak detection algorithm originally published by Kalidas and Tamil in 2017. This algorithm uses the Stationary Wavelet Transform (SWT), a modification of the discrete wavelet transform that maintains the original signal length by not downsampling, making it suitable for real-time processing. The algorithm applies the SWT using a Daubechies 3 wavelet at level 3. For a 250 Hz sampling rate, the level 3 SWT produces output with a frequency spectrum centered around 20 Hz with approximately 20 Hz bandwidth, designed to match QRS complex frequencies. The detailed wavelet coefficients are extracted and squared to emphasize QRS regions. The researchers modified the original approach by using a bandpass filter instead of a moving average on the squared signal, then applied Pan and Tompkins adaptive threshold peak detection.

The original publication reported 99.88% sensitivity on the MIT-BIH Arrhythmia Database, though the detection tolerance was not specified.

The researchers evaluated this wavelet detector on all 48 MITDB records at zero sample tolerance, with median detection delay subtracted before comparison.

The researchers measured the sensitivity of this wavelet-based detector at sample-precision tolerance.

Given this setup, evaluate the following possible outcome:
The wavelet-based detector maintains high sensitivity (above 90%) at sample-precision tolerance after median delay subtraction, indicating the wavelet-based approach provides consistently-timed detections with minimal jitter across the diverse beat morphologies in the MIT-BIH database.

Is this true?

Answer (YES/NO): NO